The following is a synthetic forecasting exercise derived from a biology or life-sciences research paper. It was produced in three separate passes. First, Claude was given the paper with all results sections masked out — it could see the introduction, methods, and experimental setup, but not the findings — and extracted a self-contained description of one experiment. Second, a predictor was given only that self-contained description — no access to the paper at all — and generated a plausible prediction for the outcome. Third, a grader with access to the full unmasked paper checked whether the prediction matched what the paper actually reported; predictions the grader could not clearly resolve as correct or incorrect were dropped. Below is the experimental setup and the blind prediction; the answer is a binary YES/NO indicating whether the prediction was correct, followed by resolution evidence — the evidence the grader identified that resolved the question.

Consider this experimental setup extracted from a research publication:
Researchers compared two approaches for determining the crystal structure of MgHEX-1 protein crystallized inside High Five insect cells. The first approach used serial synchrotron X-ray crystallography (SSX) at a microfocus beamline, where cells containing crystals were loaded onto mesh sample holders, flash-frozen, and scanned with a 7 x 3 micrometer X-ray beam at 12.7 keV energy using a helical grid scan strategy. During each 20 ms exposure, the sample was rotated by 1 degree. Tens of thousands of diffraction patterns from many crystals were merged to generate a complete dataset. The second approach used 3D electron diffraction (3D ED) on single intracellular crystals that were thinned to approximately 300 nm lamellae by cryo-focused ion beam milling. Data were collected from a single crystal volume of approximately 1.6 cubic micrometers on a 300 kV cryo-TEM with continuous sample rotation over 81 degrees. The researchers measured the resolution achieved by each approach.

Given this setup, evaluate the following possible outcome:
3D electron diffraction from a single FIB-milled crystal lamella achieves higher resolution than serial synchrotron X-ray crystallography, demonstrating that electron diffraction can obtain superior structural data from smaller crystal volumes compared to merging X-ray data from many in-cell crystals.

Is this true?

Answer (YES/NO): NO